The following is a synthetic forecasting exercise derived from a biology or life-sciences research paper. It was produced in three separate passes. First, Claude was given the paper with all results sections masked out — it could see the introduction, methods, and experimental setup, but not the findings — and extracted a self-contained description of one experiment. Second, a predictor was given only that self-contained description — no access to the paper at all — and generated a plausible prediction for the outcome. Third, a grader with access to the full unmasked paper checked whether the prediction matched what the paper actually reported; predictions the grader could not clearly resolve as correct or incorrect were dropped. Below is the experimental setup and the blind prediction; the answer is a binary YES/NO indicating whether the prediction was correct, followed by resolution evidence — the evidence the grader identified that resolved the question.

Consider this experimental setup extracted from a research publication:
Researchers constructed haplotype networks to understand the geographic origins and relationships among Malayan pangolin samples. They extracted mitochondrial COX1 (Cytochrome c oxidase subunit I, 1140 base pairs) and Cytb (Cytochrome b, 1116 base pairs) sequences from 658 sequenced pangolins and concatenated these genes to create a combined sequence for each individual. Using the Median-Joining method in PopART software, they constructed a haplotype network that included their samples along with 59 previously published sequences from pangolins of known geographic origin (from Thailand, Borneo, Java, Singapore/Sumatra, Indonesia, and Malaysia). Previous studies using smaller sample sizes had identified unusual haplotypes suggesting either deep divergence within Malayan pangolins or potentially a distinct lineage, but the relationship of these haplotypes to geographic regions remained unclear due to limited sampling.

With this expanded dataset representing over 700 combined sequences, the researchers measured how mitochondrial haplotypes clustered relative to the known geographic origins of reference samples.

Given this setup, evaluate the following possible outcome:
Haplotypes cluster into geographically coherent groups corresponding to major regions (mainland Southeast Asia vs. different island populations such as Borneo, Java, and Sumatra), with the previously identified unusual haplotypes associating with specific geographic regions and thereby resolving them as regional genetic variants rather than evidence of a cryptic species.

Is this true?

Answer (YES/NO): NO